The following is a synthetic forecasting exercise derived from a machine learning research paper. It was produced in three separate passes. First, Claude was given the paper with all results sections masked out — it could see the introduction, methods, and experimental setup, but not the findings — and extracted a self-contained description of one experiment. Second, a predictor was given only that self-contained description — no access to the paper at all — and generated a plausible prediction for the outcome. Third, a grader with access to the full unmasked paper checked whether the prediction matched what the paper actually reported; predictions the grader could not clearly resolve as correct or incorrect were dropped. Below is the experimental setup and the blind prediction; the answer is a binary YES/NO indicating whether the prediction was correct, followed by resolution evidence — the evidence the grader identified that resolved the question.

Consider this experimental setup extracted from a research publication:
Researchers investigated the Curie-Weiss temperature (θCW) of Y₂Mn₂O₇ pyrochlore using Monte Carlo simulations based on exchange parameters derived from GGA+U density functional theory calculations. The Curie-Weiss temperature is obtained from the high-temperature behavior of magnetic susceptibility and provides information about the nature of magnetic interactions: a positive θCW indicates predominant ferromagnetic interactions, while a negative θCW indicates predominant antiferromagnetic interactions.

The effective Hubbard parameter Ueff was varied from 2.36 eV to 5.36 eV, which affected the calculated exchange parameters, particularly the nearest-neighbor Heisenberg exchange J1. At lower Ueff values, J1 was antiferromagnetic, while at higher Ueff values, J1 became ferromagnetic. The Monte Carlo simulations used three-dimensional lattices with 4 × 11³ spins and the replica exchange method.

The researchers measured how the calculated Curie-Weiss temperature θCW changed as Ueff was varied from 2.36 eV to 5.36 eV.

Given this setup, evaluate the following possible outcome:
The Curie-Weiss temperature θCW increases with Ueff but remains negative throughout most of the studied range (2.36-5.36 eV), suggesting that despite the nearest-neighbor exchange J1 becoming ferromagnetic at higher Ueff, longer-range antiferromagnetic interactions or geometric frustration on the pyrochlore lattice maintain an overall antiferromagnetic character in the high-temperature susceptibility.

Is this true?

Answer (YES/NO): NO